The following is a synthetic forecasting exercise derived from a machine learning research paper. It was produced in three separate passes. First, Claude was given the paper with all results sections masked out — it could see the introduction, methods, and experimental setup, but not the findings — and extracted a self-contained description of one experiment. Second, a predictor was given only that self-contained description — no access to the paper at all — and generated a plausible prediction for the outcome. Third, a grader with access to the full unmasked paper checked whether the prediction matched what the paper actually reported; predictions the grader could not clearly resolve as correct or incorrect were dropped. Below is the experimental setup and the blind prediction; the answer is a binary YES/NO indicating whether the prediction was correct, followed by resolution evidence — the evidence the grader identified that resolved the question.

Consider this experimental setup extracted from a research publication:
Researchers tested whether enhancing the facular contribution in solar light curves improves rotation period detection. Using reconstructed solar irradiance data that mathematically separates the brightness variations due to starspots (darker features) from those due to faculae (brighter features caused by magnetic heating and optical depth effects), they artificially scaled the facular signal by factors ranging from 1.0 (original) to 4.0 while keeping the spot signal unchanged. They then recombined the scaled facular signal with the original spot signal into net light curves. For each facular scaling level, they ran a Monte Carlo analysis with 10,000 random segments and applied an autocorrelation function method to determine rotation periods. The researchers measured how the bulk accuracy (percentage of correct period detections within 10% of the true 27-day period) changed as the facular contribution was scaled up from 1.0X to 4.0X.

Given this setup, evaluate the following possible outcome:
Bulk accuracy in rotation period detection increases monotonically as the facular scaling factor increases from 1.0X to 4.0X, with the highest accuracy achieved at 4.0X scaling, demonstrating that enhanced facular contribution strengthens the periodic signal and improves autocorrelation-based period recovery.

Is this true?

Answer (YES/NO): YES